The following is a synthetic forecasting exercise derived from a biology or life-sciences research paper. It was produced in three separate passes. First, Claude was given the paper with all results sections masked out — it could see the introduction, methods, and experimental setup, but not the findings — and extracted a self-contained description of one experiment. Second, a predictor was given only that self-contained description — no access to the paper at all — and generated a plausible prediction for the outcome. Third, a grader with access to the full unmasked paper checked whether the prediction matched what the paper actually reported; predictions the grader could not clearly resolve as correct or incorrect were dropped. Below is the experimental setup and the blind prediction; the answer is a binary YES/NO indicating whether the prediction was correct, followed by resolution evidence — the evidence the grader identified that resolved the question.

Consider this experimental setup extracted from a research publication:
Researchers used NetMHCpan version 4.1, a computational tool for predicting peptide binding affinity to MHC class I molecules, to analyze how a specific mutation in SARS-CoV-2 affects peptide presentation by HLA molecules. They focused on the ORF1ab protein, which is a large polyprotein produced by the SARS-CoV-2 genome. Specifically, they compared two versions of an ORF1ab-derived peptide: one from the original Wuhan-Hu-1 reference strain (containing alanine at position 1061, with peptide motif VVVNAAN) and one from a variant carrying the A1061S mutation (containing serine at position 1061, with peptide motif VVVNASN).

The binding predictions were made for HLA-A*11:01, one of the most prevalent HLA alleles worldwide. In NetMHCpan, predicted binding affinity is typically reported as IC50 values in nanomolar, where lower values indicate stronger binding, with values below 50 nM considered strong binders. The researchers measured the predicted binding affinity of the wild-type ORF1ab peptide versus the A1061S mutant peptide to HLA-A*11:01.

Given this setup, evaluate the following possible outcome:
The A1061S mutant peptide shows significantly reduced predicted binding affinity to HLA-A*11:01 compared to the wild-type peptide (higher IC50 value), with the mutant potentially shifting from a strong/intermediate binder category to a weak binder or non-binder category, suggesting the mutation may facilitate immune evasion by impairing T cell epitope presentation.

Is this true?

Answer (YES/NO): NO